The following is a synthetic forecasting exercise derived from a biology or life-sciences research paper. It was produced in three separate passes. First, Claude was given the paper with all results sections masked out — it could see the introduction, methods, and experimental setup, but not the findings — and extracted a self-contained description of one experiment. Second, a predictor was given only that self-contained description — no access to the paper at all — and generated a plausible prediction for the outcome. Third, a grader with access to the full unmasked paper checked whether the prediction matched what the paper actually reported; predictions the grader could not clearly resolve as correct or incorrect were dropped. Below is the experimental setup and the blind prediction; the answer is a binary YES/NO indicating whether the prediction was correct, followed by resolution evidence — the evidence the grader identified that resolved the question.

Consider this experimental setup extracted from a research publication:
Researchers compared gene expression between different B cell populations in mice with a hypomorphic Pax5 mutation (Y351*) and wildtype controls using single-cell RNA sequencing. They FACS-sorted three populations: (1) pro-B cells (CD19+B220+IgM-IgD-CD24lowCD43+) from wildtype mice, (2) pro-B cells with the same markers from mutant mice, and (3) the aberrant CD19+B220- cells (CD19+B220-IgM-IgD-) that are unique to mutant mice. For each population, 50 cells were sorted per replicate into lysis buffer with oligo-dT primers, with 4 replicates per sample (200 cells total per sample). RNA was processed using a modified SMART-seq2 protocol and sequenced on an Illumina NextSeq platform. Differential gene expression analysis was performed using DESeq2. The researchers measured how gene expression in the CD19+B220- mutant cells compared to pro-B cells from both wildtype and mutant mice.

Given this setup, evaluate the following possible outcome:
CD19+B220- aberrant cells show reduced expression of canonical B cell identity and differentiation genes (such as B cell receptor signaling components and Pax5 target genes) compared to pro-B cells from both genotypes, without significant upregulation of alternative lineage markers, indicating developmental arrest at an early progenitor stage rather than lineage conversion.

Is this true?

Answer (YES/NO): NO